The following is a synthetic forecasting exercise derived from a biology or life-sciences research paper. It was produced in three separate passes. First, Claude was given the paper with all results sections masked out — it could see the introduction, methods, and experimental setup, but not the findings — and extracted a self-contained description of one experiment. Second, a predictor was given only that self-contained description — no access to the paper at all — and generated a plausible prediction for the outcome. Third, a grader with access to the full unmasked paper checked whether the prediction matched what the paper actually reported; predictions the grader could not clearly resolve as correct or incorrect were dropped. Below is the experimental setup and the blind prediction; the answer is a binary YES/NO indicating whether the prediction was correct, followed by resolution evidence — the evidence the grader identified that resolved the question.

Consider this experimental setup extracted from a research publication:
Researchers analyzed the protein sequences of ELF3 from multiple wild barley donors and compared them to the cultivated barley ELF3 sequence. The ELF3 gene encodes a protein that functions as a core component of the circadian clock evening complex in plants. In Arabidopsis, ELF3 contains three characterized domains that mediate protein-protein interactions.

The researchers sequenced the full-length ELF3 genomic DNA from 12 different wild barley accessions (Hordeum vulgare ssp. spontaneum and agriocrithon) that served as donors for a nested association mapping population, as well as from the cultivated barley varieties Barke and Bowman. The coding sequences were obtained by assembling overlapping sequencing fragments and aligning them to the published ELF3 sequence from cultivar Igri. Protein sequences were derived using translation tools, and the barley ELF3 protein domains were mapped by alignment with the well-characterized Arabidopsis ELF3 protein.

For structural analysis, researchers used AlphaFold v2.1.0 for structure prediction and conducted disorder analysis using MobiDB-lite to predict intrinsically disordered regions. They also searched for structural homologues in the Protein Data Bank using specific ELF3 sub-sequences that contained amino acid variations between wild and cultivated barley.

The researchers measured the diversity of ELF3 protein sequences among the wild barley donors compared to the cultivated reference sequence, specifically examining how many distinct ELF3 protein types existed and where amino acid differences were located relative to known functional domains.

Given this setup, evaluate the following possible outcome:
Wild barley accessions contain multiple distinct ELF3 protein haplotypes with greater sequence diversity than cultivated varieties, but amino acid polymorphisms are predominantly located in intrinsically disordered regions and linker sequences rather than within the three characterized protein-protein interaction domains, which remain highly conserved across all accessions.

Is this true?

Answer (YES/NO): NO